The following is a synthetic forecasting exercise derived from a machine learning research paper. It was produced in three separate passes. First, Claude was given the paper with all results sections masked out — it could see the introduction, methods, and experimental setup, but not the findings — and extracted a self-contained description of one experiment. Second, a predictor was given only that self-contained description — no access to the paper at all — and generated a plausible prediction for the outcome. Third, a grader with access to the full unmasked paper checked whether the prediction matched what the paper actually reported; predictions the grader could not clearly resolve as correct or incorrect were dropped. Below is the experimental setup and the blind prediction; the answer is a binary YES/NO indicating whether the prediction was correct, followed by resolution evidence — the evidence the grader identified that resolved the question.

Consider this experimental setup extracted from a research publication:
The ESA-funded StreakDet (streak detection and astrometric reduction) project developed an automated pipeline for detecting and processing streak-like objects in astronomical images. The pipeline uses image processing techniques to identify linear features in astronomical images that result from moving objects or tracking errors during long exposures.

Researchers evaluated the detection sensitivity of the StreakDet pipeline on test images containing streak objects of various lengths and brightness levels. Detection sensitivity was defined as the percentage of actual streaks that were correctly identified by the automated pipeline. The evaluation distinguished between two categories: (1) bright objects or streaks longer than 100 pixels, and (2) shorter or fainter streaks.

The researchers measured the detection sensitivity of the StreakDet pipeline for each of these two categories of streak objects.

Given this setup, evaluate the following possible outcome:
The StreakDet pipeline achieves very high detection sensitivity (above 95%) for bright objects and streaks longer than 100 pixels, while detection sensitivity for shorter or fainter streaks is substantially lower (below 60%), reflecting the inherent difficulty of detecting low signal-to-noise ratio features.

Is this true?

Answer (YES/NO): NO